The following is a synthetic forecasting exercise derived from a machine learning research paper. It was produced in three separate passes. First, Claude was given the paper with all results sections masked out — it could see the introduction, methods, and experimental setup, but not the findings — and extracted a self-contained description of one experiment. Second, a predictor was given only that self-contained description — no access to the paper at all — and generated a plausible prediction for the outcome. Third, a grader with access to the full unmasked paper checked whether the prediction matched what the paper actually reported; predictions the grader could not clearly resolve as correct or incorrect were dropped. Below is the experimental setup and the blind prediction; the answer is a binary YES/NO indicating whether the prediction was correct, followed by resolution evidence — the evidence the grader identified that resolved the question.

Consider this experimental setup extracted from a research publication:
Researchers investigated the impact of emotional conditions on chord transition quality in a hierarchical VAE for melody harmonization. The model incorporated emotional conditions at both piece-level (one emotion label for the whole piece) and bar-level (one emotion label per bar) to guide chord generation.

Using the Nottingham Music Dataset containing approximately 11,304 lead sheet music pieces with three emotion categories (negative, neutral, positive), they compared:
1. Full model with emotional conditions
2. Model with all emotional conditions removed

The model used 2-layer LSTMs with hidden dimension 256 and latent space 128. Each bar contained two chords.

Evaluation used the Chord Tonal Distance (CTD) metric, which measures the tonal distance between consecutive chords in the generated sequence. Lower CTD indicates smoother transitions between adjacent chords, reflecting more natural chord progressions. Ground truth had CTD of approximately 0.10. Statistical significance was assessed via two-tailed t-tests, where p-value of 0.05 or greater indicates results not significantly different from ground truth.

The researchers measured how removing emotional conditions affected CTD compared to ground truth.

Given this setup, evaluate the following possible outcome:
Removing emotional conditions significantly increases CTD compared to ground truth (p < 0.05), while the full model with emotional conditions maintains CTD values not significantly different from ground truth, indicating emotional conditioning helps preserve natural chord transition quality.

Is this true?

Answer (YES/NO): NO